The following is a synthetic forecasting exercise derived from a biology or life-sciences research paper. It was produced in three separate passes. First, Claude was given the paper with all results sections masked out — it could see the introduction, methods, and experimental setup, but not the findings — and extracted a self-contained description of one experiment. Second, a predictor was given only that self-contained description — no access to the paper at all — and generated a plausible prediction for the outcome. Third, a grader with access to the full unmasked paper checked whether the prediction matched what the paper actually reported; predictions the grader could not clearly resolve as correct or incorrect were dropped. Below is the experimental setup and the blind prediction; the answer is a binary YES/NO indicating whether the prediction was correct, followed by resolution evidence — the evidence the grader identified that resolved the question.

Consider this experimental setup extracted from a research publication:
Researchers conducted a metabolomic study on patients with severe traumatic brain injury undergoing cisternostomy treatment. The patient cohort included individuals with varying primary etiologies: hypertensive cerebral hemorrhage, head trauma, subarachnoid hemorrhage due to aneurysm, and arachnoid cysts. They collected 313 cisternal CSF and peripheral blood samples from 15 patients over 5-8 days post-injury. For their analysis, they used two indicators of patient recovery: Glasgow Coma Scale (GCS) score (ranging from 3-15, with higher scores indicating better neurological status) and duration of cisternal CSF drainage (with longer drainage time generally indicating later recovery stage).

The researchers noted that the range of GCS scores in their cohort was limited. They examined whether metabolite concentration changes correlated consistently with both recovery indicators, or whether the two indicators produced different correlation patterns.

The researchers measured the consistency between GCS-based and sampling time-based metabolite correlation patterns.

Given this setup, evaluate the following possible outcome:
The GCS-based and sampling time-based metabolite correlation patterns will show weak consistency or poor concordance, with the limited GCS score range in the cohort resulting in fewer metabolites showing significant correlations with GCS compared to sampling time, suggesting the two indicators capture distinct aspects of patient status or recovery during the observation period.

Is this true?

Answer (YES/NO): YES